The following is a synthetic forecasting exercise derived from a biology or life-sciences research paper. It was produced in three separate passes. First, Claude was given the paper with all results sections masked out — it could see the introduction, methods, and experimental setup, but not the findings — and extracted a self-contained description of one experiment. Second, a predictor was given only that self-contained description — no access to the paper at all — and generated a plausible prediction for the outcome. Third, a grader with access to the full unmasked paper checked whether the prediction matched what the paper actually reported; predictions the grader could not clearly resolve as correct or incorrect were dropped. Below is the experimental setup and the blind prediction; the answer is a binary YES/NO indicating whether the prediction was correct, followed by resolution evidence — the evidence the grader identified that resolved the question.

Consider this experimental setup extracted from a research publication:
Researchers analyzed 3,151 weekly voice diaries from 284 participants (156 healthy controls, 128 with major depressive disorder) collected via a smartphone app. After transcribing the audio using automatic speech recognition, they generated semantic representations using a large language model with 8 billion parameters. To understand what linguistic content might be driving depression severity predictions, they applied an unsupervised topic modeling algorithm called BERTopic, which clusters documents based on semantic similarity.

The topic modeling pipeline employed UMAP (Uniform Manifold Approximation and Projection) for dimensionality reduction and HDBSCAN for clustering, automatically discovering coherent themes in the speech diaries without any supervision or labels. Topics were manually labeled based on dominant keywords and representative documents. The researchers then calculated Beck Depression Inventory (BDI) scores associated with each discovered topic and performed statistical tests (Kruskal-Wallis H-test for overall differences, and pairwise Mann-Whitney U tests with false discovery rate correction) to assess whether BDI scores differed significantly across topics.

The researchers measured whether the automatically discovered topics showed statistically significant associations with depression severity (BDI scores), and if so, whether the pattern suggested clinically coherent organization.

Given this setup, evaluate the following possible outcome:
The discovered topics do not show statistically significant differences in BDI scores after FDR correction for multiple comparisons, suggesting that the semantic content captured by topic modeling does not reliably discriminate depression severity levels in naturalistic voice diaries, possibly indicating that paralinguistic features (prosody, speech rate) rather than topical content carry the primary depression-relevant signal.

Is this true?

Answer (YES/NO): NO